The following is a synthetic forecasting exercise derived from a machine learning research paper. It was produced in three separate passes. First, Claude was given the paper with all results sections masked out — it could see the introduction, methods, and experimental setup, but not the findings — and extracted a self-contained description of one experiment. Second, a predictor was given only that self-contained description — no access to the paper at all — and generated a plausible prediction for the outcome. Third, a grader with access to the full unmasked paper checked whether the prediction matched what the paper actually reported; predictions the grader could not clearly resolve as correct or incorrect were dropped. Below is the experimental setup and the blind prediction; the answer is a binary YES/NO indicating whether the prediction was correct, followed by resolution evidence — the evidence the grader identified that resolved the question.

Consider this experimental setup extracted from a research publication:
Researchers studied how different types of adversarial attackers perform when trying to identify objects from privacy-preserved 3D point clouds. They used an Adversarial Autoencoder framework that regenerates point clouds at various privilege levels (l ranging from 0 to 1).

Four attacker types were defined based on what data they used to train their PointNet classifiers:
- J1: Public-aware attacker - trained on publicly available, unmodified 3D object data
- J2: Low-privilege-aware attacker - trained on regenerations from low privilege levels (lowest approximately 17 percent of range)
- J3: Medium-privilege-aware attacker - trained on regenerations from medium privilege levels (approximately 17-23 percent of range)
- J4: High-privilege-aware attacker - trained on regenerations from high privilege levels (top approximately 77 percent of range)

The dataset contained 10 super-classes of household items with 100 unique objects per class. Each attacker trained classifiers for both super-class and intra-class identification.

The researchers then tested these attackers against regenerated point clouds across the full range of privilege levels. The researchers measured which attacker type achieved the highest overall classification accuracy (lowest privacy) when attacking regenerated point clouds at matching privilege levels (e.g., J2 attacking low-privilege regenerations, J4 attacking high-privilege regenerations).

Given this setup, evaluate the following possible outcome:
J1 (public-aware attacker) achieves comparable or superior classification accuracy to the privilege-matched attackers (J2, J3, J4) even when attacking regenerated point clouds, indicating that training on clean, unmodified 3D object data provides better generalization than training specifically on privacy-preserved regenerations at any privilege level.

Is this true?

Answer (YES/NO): NO